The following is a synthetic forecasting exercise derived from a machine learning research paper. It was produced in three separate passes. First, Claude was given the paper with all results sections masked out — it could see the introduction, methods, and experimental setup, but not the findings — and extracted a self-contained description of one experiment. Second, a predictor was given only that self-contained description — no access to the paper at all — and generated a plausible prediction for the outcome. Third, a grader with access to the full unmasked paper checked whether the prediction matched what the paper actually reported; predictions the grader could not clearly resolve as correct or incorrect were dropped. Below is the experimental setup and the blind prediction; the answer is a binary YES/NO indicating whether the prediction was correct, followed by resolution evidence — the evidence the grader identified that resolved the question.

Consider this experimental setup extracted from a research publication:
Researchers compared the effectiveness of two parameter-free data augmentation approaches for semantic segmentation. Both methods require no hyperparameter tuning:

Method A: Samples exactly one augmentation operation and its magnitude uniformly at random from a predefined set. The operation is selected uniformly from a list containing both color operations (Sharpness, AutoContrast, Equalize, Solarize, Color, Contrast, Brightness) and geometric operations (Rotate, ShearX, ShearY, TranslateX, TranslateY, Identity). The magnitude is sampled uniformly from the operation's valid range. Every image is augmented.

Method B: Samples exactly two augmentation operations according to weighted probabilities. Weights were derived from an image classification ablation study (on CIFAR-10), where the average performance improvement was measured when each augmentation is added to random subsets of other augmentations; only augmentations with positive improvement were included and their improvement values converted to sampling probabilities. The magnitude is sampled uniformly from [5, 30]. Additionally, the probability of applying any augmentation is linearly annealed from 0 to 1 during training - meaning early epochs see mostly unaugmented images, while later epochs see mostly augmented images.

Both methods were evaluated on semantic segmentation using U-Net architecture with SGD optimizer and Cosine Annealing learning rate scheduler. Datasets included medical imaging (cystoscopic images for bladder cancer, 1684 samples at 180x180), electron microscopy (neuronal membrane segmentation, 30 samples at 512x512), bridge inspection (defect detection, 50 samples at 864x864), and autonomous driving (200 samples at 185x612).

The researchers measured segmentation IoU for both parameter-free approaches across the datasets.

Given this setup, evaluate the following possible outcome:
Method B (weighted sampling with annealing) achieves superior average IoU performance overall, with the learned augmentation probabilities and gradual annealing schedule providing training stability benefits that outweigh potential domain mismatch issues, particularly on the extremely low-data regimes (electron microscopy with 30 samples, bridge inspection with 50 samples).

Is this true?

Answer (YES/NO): NO